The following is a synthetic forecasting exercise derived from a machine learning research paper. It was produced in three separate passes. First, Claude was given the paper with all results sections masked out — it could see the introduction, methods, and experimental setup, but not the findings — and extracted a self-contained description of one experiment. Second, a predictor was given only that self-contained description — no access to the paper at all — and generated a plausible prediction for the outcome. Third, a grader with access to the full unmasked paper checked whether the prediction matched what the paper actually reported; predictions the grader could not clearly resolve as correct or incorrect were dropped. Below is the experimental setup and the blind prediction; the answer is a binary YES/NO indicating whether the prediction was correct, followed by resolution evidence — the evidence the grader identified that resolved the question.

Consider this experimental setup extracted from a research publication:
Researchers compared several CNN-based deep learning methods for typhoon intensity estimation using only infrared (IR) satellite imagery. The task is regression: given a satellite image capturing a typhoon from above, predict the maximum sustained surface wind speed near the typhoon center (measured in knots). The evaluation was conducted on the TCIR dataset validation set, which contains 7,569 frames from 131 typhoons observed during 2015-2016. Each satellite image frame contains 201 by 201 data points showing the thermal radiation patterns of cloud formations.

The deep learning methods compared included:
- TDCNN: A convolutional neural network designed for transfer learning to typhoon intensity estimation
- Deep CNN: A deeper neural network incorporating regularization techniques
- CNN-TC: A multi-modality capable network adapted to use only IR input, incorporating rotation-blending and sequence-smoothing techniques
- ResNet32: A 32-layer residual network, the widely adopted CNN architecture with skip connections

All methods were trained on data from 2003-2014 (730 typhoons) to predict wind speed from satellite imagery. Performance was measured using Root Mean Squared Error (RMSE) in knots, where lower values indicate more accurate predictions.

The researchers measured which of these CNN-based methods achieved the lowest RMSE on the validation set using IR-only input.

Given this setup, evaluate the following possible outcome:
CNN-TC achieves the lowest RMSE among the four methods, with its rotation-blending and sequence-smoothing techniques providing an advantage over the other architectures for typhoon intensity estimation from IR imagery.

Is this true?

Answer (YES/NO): NO